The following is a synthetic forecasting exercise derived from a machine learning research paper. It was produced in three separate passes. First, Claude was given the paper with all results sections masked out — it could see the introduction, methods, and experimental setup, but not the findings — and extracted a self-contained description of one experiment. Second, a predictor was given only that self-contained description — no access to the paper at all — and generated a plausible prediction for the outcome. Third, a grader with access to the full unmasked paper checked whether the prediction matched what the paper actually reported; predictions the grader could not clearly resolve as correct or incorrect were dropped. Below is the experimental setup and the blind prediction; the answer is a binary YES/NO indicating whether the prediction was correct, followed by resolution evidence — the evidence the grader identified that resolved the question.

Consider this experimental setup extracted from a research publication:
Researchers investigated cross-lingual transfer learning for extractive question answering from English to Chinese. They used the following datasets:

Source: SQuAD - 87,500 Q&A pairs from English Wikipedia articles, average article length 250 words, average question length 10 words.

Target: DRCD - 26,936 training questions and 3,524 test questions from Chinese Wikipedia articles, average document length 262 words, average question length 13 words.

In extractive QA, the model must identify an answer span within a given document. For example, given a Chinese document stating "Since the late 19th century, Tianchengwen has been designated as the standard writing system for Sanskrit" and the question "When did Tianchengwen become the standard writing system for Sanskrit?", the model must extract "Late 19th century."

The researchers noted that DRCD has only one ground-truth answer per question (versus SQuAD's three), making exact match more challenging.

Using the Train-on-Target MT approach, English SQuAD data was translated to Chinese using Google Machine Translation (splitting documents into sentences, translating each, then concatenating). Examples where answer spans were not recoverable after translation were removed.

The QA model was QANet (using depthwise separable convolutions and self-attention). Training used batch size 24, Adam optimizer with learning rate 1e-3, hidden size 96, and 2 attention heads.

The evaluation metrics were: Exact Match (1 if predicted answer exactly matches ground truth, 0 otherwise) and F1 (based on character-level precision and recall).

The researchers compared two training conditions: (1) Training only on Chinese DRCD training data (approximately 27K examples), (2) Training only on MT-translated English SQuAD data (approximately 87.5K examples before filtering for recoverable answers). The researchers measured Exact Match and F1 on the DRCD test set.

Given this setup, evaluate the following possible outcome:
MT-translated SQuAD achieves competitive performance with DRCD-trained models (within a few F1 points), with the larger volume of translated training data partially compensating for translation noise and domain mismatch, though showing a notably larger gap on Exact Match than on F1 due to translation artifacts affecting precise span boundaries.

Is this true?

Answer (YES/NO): NO